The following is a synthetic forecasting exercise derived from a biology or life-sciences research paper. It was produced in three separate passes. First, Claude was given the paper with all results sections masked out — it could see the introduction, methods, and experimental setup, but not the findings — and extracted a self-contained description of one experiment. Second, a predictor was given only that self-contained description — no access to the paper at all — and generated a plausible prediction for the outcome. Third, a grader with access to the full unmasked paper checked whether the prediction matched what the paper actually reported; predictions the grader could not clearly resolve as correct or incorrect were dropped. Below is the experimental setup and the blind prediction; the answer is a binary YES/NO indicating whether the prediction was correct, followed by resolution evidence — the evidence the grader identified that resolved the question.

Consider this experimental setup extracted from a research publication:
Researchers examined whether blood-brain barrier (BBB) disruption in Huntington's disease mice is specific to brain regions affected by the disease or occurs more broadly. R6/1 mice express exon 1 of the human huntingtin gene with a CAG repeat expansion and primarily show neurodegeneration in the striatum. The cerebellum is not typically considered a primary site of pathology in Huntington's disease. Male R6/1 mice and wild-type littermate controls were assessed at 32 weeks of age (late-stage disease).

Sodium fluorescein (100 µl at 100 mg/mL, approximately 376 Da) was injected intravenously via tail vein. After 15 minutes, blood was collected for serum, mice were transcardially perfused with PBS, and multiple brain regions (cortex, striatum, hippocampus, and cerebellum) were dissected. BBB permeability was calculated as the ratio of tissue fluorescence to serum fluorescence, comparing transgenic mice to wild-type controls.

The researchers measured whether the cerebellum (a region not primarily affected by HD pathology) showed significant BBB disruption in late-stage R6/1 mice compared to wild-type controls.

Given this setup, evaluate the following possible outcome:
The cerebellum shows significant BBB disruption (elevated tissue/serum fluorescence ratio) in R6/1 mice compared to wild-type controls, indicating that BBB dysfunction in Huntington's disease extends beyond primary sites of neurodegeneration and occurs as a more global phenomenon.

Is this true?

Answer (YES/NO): YES